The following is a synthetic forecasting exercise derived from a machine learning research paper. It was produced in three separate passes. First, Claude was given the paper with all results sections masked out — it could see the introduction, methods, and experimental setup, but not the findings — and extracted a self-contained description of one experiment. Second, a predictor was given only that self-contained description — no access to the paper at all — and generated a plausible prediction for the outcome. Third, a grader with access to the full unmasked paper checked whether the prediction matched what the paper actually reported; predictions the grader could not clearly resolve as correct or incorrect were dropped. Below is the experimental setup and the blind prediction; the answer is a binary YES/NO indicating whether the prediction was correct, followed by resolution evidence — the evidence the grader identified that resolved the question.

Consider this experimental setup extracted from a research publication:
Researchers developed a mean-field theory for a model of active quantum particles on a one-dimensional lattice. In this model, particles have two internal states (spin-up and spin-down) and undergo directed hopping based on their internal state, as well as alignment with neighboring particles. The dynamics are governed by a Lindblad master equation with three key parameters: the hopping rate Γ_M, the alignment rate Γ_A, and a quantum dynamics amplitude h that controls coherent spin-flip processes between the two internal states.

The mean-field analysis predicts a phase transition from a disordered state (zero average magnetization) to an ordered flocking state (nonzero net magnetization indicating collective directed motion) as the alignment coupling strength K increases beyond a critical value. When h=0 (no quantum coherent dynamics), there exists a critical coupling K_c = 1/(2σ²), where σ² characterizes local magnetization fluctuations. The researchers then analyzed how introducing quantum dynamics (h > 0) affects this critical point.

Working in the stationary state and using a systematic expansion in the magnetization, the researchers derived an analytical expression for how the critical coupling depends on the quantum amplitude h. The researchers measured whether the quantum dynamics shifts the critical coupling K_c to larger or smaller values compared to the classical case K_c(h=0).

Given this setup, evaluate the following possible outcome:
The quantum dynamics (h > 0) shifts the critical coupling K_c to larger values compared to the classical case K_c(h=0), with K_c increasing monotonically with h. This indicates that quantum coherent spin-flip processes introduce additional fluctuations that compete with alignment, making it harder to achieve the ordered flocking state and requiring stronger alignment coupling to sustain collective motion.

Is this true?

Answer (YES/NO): YES